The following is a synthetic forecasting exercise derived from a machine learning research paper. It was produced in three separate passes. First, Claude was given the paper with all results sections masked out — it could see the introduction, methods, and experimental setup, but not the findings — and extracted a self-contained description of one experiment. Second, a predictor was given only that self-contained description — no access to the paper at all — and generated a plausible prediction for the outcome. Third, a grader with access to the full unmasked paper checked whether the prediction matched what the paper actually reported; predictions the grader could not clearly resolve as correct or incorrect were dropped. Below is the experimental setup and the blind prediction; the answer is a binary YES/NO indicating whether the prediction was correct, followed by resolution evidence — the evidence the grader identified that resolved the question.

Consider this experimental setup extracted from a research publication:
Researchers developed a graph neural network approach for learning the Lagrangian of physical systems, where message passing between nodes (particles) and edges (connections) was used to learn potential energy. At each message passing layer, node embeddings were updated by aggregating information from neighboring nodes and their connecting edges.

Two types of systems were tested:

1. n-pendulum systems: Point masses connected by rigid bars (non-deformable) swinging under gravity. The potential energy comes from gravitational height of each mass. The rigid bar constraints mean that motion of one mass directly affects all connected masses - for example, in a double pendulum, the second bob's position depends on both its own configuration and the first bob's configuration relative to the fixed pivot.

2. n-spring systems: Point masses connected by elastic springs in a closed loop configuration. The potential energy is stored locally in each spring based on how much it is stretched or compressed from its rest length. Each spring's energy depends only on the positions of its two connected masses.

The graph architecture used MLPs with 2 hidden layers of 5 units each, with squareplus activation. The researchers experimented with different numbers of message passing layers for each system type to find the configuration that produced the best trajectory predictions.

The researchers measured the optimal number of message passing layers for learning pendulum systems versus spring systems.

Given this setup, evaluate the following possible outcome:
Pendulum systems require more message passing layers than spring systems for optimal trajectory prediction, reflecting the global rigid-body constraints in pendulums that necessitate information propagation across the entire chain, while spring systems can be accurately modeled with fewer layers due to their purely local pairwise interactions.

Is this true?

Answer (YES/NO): YES